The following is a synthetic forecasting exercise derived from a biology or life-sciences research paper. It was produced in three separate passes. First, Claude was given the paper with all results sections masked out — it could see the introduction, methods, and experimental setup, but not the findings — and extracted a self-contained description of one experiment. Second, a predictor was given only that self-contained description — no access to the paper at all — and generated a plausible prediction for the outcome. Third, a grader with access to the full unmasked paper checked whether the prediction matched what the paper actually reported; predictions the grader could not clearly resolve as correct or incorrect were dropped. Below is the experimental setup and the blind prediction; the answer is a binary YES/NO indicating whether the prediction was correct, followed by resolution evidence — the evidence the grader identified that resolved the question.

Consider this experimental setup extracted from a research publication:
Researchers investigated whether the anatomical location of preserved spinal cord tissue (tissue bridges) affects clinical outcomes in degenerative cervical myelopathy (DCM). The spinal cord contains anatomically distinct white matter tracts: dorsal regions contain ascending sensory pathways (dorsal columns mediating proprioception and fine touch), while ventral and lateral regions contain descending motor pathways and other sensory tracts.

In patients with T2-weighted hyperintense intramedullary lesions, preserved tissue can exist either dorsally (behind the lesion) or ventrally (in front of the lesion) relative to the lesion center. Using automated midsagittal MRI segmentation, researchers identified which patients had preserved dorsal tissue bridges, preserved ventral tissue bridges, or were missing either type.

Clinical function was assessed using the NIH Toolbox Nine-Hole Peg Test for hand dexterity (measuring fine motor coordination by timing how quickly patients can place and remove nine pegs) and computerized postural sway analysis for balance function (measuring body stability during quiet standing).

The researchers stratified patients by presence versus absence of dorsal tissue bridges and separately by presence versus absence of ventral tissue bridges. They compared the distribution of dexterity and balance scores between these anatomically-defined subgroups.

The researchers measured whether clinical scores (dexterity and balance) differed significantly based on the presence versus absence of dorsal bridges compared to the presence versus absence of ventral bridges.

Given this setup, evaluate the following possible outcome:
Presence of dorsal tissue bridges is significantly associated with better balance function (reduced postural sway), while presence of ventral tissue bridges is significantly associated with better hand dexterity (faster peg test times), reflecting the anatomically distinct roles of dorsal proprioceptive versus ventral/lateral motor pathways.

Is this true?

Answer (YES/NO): NO